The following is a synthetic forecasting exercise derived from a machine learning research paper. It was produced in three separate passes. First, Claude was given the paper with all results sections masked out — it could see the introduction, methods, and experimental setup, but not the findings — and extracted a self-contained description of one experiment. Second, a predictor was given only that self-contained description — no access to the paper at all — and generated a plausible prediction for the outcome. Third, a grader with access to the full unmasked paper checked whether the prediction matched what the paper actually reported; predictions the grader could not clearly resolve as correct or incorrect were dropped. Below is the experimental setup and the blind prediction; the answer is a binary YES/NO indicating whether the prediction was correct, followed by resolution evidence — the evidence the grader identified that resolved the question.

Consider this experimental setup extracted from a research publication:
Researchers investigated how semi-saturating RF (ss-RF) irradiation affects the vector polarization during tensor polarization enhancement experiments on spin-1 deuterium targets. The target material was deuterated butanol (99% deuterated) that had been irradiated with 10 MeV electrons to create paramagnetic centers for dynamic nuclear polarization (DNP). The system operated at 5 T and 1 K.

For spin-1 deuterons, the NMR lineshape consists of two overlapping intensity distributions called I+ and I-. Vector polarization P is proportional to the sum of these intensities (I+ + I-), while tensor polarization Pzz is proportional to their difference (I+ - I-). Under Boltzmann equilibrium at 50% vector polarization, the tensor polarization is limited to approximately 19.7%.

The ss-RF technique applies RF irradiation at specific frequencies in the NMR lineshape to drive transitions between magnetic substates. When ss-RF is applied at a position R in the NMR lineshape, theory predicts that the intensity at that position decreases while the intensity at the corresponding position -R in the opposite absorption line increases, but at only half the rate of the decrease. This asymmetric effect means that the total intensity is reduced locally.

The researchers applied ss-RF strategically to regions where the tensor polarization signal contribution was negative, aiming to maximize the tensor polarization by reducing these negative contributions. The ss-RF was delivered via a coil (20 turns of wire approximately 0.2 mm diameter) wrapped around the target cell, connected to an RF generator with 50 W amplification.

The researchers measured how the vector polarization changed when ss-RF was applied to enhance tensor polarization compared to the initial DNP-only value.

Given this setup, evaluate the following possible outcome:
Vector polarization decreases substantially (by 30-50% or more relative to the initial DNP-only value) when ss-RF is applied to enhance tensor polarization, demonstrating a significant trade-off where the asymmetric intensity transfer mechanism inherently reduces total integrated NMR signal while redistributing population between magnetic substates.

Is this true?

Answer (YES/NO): NO